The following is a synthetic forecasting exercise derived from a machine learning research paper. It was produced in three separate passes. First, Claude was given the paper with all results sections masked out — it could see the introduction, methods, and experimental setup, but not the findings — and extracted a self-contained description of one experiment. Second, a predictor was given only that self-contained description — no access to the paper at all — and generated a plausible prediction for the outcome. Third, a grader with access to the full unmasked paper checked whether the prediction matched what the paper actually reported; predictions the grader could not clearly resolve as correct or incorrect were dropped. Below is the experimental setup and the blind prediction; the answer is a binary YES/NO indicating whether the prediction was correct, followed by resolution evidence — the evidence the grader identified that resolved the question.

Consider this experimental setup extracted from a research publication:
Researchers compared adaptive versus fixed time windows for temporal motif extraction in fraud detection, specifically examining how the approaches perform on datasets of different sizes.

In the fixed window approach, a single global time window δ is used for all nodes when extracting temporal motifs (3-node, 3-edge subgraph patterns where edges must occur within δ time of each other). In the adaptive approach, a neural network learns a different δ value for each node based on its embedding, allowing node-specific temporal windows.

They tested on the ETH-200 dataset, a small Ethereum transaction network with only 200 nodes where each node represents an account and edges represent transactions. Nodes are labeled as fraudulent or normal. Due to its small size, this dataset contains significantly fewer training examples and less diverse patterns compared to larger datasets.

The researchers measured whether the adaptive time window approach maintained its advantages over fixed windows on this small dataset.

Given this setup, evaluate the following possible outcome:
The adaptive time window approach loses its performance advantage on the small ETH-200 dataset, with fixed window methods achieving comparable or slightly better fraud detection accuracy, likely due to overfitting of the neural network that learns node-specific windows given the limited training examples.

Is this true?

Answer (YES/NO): YES